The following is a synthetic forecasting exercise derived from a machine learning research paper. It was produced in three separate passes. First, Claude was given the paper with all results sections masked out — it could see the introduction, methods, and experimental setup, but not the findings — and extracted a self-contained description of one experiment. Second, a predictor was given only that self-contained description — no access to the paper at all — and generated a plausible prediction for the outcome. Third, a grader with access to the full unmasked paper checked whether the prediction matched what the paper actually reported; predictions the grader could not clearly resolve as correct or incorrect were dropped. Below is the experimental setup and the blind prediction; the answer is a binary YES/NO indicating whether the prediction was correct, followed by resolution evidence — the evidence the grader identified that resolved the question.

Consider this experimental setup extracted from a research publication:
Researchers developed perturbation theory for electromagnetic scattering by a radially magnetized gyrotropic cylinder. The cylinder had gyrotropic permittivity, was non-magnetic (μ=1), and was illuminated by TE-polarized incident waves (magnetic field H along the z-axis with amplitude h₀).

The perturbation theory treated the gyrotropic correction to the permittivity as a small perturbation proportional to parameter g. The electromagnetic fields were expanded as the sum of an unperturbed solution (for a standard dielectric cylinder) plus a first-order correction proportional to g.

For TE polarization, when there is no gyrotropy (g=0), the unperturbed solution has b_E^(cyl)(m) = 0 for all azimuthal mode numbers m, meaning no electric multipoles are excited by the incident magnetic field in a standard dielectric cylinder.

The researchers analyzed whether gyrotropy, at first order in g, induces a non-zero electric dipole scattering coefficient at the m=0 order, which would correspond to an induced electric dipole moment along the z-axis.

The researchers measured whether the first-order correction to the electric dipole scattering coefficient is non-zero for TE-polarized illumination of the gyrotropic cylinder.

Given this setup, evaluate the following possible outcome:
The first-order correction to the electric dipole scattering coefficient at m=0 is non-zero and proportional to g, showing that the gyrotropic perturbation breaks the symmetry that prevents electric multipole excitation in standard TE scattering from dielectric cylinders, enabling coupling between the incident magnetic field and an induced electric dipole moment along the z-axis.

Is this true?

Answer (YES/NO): YES